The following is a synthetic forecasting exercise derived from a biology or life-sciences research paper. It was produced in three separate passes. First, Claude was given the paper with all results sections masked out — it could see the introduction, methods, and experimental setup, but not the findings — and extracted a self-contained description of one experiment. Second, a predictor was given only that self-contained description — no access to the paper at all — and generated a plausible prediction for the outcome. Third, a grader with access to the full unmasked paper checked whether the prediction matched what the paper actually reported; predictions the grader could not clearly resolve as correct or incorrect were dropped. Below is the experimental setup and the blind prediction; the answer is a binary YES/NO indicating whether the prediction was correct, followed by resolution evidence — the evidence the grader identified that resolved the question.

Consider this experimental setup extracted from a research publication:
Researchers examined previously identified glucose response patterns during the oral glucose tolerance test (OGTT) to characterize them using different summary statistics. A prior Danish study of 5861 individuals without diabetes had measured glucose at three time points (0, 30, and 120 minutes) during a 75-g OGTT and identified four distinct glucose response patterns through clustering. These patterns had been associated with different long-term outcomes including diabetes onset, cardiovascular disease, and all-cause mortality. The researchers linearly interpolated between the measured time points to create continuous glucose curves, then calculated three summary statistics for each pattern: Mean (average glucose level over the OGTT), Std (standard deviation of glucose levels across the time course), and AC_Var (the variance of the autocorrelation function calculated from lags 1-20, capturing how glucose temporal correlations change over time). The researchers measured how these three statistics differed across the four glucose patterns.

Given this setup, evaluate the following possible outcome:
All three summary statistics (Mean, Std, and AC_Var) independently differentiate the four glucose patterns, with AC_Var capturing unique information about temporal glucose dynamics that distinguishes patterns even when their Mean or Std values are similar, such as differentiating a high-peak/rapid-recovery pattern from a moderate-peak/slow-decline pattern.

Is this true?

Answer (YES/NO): YES